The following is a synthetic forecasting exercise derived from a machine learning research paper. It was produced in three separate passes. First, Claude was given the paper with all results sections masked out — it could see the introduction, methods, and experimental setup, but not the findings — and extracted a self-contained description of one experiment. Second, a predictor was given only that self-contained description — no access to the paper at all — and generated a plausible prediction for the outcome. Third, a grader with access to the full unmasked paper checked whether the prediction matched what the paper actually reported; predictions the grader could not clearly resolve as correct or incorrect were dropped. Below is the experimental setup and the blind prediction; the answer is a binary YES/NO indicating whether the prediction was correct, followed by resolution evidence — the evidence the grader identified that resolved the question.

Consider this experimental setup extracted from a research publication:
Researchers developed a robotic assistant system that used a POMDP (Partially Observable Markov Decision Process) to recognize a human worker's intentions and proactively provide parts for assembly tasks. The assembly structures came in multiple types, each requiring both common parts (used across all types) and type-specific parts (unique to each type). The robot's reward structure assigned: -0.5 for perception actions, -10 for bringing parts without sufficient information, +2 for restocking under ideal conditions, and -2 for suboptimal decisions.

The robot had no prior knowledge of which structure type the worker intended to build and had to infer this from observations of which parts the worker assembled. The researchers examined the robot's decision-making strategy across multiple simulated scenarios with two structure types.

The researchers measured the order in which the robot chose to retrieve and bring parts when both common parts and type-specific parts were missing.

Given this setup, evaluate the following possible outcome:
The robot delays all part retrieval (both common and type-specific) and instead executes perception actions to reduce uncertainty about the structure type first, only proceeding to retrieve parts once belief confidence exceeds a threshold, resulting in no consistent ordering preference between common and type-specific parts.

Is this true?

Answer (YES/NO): NO